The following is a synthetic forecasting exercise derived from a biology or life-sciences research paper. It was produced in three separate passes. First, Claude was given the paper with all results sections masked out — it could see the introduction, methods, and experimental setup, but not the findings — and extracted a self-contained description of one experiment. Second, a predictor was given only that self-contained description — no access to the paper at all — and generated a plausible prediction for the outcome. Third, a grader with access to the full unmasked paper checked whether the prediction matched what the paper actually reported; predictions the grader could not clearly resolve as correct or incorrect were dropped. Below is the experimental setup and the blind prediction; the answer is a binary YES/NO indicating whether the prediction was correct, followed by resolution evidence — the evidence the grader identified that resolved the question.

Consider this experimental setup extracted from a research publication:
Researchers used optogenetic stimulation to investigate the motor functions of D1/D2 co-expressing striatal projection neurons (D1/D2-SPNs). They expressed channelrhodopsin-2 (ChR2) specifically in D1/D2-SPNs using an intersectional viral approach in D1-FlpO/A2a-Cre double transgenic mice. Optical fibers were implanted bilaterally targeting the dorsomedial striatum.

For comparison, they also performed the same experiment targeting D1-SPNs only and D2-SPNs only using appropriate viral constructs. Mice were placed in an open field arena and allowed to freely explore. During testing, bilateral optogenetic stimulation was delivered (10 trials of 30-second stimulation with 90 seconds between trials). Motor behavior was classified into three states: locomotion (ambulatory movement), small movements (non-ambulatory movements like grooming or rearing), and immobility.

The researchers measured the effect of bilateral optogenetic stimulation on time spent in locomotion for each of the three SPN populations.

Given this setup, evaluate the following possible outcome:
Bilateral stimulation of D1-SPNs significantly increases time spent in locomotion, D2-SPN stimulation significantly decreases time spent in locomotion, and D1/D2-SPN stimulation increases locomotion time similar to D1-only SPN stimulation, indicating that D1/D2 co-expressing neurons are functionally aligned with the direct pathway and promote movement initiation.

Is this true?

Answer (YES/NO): NO